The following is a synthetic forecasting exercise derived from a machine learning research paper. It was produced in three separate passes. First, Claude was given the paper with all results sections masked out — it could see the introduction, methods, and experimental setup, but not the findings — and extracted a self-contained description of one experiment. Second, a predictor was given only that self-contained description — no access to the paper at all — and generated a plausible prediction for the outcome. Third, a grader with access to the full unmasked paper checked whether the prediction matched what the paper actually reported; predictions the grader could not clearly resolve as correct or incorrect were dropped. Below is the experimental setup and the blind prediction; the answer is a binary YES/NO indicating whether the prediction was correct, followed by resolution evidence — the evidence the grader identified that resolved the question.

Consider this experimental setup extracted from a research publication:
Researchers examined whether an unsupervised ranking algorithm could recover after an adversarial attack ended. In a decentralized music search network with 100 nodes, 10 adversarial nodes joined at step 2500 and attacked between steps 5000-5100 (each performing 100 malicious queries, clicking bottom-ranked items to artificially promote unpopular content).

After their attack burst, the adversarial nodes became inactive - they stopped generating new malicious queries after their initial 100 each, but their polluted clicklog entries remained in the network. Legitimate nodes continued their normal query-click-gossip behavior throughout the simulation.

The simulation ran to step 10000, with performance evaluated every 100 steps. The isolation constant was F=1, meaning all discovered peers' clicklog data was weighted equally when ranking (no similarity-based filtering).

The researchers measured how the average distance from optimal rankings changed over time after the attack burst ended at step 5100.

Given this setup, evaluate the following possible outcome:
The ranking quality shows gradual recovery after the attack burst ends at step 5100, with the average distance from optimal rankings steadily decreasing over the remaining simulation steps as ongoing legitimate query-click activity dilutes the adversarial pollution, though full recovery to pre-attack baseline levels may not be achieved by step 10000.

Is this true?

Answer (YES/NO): NO